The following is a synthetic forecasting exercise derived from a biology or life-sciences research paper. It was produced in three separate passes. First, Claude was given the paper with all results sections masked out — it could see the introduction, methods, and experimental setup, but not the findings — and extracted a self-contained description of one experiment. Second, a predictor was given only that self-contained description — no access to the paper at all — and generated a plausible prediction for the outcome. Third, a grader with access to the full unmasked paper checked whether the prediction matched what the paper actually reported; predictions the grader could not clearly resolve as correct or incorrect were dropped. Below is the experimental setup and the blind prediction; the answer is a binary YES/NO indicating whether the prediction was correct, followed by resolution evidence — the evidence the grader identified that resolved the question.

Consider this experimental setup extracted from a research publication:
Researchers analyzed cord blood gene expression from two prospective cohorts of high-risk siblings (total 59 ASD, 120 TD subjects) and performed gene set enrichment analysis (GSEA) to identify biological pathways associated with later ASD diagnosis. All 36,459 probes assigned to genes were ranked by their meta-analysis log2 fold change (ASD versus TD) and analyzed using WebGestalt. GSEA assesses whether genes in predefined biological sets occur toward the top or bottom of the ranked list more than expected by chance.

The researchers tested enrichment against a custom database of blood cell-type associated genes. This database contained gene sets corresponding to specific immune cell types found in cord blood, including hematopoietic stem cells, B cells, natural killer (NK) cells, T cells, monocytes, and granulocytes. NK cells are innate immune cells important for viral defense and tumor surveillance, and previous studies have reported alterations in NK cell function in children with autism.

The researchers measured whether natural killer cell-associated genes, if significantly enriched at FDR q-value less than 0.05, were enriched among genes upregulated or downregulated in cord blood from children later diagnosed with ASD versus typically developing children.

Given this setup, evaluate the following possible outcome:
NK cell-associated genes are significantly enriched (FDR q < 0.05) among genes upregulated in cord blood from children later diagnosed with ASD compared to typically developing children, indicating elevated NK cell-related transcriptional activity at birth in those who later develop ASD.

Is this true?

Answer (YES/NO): NO